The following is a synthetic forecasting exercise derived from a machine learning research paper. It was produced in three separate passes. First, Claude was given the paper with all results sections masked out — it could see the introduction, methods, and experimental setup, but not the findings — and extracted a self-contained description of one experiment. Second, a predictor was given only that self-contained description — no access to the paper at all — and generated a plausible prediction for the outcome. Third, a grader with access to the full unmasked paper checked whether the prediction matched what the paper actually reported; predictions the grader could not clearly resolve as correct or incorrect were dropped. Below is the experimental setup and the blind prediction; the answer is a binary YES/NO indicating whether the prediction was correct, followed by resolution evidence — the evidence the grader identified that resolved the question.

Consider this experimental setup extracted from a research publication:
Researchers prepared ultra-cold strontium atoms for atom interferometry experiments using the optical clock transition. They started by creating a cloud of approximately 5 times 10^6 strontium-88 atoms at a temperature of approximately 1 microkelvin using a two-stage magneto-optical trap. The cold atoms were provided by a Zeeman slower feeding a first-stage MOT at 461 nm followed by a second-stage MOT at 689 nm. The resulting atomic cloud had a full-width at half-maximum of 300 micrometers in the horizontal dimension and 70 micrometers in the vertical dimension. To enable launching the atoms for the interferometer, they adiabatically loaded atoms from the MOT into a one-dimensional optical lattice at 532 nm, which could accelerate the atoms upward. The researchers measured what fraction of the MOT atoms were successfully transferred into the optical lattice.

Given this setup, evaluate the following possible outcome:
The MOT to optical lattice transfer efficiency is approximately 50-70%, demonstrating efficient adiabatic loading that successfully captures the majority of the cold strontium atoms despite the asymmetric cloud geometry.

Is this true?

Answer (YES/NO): NO